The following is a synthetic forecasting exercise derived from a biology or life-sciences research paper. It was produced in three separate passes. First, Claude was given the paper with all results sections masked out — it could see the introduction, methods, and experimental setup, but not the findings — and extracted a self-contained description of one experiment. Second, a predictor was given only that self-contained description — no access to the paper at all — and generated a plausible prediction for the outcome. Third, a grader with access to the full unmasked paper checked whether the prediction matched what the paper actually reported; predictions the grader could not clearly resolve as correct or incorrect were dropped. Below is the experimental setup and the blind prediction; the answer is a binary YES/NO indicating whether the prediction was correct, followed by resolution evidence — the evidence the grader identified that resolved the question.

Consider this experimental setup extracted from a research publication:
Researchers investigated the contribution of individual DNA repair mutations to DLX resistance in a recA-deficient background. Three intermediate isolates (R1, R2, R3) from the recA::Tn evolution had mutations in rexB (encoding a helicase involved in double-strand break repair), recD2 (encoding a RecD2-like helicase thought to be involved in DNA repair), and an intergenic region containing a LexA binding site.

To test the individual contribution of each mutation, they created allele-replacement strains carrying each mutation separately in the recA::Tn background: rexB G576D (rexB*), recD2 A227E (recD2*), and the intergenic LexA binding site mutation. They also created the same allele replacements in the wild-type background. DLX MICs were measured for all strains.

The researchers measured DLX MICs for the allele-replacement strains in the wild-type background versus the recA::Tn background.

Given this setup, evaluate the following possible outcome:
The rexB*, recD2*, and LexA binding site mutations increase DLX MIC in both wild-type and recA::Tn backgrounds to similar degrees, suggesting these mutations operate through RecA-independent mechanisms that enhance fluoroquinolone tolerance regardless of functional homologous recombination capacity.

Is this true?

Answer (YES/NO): NO